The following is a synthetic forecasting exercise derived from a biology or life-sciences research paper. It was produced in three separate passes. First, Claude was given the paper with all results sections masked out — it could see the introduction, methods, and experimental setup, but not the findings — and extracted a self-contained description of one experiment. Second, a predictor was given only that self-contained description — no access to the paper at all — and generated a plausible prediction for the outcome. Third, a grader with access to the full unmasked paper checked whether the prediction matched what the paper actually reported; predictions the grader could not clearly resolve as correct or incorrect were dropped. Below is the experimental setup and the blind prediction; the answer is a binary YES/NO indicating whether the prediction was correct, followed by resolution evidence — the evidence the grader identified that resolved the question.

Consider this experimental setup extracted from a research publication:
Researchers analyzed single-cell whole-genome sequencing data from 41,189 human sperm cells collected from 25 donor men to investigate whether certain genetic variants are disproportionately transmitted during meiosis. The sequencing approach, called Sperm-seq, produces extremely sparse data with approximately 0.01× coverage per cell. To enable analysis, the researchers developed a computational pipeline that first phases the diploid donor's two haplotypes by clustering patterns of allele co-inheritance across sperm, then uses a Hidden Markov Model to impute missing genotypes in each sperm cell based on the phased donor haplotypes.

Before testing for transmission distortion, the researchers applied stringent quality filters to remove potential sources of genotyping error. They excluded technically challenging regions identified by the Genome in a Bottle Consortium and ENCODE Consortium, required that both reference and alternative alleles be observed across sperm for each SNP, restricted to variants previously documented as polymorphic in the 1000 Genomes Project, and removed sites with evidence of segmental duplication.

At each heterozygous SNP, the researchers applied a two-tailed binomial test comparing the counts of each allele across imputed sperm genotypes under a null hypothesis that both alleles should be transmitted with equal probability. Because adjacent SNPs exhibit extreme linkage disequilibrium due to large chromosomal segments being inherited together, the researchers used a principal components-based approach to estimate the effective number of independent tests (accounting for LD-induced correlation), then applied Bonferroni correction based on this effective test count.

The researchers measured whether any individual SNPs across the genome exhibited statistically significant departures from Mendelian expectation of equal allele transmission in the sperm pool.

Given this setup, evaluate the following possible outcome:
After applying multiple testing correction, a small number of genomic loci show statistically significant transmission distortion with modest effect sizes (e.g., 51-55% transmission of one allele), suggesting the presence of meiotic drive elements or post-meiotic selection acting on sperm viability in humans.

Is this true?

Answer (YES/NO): NO